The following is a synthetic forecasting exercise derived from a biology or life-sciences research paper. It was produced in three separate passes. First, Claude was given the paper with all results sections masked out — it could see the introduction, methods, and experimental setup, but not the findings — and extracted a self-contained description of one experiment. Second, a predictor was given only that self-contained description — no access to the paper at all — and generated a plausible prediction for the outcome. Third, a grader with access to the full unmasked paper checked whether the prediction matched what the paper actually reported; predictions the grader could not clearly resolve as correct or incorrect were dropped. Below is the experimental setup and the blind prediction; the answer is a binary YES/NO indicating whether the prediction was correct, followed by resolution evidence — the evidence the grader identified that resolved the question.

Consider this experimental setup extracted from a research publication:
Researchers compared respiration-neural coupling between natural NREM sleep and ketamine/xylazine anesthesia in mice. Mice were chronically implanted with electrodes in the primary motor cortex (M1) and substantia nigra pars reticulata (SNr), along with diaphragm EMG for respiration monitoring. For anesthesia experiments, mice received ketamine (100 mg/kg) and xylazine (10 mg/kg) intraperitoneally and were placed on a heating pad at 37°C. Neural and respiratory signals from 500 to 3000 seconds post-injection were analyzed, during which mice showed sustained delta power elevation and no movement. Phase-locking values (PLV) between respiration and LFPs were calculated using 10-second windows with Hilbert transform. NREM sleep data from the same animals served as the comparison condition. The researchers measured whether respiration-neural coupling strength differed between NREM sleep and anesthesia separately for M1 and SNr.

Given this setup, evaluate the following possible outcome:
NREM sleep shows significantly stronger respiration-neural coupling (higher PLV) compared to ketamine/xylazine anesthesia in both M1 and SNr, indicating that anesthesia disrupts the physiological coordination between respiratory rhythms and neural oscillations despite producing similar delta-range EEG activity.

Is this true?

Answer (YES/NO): NO